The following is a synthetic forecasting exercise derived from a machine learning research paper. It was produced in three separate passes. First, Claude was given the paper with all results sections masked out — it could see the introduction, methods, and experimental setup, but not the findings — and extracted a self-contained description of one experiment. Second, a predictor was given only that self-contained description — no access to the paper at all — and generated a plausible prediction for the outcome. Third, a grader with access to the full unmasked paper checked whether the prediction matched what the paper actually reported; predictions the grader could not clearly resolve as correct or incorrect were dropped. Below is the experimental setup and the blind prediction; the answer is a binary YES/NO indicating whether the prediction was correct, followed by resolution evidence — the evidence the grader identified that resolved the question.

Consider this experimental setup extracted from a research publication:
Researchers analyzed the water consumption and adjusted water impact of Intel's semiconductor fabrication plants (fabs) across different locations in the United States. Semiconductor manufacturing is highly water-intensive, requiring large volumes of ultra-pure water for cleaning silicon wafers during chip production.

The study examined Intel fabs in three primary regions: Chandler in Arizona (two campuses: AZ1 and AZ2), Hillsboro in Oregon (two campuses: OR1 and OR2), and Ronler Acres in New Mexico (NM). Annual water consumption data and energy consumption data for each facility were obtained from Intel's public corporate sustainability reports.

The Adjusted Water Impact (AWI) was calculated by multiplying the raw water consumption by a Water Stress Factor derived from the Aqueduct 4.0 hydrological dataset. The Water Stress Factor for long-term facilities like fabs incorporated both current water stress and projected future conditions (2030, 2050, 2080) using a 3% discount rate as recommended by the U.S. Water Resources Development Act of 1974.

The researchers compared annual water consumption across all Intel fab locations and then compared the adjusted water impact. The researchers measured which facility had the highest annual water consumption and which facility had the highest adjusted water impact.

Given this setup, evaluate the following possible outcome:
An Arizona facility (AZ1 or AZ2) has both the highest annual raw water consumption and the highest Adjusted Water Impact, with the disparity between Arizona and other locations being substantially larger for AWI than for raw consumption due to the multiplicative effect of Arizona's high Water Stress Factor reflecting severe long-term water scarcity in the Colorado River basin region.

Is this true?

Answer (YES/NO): NO